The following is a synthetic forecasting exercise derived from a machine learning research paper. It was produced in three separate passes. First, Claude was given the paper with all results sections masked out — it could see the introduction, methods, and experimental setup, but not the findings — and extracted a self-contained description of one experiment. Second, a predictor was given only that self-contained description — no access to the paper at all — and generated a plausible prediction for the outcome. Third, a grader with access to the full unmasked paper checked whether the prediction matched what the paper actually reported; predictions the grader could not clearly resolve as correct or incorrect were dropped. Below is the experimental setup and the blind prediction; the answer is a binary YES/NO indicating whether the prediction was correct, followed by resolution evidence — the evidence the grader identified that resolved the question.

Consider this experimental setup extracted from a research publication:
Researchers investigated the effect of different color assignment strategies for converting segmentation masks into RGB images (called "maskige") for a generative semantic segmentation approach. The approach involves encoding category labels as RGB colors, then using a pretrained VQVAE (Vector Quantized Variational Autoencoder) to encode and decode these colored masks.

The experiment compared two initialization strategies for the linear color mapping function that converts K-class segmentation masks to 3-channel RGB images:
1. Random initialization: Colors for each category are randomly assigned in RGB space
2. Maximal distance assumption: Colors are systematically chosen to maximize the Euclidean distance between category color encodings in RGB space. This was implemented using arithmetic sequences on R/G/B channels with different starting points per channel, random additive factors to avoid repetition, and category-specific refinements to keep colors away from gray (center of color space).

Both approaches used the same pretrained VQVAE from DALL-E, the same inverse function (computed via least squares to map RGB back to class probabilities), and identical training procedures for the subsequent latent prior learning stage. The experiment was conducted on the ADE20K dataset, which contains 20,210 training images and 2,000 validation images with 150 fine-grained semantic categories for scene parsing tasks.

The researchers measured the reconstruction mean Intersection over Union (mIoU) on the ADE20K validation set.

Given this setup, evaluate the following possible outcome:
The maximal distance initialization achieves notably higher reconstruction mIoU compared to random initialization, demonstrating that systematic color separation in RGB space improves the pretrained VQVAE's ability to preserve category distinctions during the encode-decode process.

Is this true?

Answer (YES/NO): YES